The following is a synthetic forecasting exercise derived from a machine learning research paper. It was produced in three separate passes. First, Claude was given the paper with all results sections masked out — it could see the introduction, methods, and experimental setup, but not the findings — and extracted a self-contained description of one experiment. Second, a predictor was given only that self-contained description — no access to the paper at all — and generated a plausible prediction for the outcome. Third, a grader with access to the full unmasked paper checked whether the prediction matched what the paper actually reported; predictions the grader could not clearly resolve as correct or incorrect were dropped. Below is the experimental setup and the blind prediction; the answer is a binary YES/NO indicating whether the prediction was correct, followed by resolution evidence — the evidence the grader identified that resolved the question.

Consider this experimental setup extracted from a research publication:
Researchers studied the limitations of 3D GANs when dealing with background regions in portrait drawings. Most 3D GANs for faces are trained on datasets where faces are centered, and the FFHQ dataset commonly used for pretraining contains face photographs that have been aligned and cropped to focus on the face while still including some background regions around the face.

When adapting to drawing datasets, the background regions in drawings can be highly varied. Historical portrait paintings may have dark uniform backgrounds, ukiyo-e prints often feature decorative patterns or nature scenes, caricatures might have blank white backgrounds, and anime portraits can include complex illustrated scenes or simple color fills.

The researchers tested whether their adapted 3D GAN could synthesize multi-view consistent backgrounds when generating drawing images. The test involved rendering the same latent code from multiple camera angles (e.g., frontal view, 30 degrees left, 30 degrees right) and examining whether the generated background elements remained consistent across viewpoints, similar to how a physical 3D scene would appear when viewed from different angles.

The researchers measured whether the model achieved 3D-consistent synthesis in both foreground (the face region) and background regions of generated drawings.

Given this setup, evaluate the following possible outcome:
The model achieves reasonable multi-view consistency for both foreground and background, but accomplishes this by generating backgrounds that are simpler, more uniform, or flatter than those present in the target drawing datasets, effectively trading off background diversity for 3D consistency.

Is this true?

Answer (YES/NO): NO